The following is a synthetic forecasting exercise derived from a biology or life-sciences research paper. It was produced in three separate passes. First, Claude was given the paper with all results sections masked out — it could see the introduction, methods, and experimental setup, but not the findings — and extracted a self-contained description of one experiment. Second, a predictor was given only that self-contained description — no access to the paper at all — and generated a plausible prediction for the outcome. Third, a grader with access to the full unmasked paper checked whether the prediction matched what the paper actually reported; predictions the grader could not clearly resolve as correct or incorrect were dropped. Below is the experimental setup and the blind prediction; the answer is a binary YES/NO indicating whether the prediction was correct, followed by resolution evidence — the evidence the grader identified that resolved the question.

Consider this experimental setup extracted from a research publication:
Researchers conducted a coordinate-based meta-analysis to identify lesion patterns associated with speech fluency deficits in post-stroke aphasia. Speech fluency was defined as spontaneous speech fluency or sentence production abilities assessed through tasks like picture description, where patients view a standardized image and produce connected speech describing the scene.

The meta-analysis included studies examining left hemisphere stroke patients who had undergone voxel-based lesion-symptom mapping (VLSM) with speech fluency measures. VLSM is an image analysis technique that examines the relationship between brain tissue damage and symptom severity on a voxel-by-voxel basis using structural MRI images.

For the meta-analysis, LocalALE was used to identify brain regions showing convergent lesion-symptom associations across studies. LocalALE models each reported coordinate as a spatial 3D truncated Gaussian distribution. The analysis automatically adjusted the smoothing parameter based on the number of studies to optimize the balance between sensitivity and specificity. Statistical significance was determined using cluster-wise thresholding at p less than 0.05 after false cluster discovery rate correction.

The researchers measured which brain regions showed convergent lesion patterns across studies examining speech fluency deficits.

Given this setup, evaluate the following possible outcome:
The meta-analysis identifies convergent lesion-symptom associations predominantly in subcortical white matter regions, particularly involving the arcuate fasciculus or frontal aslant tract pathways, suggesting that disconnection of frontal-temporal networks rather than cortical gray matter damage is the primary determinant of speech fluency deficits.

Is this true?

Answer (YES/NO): NO